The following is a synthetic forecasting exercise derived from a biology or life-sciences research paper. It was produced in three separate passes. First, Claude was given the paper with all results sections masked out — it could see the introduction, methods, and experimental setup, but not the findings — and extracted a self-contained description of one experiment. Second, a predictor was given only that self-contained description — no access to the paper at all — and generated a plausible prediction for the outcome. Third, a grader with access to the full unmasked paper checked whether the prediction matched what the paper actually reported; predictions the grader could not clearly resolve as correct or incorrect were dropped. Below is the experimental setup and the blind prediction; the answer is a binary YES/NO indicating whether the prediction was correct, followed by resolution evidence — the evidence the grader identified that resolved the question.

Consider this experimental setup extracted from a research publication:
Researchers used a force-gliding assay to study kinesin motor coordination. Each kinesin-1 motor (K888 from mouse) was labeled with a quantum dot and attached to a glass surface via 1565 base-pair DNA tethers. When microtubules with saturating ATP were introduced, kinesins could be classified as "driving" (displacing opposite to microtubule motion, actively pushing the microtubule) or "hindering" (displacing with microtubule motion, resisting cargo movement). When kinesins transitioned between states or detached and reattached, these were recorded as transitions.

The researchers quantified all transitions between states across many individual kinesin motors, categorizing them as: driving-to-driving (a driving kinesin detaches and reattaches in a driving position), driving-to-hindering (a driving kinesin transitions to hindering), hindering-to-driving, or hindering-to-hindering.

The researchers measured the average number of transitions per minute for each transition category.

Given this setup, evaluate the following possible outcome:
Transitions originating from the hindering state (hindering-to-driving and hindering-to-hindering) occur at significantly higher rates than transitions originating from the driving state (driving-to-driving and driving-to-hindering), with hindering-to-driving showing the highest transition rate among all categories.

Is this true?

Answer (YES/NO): NO